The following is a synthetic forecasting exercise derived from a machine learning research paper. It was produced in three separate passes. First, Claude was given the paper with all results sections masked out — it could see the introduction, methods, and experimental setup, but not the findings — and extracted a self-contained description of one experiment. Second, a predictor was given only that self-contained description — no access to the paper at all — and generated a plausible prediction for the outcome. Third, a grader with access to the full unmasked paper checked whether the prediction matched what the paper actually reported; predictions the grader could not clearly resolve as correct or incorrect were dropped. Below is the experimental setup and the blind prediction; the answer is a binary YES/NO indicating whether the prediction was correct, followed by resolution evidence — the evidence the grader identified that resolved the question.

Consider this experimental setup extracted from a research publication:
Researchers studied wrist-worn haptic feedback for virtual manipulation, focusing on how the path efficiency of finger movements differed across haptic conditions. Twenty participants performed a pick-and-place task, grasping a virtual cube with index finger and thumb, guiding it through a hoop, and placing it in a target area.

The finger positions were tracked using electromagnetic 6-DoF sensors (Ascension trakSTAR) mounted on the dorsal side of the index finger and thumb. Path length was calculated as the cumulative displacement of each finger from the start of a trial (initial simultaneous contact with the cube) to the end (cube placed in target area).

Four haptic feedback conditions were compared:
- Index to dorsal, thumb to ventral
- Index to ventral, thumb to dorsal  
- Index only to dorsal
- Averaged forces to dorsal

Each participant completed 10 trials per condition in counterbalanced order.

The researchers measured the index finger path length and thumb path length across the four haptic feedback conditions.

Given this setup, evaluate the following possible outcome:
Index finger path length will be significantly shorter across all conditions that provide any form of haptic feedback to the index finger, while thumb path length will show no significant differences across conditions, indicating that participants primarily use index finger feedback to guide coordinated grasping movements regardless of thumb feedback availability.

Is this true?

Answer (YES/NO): NO